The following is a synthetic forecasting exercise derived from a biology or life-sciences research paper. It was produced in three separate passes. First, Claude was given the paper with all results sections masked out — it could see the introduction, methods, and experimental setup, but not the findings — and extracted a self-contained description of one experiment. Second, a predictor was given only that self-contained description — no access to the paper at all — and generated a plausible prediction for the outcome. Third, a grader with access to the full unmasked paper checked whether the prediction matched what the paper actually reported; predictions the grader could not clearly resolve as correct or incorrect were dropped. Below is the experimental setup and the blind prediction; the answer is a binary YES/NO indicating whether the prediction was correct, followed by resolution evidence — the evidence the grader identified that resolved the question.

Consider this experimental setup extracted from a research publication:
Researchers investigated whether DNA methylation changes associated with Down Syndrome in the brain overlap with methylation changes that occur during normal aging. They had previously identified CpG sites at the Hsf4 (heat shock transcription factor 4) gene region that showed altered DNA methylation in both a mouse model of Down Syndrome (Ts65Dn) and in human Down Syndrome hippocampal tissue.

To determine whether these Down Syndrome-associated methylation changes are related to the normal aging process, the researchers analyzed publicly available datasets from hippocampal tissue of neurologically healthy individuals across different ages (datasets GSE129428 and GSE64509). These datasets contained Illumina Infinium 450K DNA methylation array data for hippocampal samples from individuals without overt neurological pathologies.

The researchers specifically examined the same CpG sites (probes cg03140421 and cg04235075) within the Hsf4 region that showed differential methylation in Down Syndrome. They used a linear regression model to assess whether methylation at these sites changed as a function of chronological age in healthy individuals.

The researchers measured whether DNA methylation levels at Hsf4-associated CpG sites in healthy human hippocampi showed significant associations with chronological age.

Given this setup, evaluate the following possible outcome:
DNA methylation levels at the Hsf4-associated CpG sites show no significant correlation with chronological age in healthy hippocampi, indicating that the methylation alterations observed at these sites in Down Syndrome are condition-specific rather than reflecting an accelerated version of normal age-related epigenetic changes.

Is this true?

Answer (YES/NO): NO